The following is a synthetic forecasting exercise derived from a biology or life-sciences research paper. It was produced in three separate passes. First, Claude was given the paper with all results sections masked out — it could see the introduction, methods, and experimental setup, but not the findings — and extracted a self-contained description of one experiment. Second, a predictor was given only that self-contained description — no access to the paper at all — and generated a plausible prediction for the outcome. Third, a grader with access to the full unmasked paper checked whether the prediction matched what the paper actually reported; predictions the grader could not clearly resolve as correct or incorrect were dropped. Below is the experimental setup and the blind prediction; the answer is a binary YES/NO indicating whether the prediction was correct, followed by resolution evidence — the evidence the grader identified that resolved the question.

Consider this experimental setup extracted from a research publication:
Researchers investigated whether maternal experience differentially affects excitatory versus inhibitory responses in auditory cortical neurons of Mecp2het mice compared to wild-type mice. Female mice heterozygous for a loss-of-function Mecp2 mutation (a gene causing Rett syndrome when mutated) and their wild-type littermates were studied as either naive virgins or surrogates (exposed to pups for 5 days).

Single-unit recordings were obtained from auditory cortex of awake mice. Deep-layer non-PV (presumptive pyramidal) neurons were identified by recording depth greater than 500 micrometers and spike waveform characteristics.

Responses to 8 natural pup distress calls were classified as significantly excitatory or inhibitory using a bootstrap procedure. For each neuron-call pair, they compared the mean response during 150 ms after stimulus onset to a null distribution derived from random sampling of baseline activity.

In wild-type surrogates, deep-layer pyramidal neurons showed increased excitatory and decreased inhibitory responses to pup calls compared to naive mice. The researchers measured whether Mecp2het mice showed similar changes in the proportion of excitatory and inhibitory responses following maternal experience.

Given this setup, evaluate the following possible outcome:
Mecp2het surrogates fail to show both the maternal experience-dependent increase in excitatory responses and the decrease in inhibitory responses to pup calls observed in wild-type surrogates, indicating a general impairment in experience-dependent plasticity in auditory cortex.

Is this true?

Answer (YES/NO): YES